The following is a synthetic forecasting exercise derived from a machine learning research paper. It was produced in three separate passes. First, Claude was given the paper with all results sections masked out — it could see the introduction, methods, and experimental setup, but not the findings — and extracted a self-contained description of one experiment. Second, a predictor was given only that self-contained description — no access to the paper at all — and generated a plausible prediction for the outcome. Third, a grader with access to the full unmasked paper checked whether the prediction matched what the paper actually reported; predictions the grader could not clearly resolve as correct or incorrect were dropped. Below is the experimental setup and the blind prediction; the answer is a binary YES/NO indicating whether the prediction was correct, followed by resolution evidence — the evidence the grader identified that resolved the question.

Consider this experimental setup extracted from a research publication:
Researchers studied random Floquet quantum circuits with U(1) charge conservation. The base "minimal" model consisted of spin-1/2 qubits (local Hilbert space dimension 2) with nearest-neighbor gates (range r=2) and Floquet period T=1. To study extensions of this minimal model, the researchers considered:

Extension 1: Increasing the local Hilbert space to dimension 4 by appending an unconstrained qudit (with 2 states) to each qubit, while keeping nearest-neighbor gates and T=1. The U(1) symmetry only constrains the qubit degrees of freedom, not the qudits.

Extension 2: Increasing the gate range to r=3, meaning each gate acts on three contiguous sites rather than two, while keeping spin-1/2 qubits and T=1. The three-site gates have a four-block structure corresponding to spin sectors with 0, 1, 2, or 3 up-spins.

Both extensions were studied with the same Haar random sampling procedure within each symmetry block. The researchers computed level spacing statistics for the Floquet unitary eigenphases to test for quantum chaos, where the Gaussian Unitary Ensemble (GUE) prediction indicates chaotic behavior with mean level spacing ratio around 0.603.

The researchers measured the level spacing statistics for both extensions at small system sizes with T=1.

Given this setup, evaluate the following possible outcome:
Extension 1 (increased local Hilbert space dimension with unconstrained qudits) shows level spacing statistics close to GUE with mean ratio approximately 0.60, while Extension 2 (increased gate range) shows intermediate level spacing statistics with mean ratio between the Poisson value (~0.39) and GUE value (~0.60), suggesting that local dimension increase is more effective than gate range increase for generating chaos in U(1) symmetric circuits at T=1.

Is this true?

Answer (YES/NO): NO